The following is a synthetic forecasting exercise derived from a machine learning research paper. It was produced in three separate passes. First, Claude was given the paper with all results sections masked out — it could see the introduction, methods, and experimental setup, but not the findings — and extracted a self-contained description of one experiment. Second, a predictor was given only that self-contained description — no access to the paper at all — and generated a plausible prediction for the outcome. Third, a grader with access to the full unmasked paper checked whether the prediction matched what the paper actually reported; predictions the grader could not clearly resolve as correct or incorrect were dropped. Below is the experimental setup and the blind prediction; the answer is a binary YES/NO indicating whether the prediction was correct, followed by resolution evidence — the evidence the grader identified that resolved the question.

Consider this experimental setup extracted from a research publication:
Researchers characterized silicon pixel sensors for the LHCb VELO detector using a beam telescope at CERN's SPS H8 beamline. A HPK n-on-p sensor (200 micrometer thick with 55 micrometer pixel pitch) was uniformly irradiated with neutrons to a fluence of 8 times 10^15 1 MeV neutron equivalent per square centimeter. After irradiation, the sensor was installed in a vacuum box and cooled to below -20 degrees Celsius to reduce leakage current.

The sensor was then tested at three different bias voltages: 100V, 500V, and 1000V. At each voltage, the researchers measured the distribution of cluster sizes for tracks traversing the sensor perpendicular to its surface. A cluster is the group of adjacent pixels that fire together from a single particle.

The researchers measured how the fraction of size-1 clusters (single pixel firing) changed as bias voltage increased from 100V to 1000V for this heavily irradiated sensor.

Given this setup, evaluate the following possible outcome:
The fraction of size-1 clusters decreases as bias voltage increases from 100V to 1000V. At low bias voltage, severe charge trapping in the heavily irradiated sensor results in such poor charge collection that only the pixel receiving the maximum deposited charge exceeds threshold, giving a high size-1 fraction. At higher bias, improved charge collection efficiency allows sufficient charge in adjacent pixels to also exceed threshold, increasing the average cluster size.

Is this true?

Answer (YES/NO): YES